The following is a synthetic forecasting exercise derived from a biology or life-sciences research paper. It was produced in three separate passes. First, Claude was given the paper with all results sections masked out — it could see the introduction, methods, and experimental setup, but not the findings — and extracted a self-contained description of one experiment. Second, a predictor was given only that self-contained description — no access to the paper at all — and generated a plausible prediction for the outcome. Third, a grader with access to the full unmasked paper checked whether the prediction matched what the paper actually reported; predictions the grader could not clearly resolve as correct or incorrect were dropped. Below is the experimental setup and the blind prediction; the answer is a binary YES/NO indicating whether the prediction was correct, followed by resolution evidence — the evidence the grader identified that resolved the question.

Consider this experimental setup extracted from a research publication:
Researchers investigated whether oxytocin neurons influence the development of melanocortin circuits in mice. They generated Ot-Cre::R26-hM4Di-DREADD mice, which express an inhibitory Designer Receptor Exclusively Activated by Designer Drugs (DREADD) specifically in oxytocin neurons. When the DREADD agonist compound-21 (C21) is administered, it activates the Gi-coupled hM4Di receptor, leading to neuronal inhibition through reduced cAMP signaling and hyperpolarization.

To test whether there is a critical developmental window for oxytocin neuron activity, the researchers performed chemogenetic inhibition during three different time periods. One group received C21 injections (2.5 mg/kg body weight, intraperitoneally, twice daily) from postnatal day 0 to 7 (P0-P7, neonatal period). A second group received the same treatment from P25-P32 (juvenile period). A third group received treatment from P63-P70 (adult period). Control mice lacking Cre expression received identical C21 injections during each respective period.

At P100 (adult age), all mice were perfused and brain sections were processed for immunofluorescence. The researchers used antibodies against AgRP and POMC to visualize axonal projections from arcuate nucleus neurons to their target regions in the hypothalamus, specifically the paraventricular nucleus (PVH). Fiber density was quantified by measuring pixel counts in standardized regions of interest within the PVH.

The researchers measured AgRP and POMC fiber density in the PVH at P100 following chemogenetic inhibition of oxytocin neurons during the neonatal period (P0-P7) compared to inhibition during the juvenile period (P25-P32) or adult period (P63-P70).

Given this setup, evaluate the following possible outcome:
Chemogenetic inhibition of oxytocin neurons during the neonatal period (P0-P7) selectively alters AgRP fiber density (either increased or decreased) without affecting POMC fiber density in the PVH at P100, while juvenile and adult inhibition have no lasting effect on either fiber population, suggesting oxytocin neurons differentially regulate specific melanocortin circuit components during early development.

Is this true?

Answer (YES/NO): NO